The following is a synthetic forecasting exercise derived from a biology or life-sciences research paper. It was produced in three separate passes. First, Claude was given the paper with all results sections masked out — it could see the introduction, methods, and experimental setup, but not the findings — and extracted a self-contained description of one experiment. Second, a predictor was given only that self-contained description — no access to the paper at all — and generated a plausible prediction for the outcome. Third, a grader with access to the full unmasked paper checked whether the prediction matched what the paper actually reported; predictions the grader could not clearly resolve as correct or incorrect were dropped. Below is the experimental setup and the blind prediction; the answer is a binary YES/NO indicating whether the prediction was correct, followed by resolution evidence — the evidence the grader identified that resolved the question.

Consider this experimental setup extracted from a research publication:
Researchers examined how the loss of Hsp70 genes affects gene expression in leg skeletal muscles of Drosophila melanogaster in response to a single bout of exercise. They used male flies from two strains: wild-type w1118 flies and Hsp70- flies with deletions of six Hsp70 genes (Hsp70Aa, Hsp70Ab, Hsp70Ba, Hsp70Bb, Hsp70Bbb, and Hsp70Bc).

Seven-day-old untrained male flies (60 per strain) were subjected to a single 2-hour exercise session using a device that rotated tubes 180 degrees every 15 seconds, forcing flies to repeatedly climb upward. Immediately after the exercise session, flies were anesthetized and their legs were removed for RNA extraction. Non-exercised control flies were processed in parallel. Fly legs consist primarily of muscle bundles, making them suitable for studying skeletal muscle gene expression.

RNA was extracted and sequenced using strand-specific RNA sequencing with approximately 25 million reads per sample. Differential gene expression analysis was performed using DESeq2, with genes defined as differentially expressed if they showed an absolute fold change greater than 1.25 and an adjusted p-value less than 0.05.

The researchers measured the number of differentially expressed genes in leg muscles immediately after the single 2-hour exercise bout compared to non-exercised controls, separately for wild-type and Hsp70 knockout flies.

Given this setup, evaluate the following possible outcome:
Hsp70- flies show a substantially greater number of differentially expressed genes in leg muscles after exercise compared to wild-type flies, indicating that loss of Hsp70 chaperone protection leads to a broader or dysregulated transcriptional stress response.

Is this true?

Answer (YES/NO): NO